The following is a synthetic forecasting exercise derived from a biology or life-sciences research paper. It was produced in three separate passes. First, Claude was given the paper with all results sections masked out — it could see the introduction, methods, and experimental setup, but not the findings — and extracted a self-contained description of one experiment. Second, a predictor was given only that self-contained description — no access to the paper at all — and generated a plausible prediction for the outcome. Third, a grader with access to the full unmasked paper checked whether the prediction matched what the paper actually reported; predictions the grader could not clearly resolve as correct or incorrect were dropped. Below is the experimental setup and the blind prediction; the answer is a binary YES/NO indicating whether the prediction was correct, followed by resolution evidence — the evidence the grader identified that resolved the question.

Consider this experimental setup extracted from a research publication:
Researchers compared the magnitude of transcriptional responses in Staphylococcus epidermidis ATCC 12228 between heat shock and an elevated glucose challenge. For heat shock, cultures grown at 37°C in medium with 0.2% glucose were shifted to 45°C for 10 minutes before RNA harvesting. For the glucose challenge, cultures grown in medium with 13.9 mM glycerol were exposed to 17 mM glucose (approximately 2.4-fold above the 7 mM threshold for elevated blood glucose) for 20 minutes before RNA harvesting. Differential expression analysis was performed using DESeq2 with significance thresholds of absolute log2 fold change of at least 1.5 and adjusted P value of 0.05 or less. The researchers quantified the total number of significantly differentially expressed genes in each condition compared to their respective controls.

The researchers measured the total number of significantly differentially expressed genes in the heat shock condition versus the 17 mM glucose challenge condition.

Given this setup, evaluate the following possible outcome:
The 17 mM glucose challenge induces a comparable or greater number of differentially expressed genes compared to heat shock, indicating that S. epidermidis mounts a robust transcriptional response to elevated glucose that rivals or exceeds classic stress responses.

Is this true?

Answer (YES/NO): NO